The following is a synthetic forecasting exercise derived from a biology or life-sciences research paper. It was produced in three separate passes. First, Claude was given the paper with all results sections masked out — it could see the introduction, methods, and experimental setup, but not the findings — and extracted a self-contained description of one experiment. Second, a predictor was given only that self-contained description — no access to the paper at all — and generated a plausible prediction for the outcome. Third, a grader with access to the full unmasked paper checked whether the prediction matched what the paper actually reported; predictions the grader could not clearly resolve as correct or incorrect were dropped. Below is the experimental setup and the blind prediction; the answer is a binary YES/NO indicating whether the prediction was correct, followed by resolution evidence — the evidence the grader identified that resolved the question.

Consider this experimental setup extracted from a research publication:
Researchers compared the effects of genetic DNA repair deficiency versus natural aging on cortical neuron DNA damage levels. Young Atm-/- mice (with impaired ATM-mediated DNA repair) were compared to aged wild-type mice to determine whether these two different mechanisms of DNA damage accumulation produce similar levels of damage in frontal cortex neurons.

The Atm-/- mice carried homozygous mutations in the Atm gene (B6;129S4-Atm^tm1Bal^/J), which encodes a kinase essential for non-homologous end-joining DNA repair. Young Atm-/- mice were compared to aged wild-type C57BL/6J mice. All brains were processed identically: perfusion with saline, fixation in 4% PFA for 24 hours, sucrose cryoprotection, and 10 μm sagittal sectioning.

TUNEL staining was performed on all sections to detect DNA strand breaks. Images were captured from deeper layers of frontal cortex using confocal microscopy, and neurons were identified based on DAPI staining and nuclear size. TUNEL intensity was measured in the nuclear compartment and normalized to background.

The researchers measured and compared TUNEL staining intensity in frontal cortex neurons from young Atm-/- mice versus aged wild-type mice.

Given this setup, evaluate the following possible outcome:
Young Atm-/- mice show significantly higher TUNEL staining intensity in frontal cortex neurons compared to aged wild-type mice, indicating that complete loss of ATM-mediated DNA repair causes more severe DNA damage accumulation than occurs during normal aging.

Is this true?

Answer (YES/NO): NO